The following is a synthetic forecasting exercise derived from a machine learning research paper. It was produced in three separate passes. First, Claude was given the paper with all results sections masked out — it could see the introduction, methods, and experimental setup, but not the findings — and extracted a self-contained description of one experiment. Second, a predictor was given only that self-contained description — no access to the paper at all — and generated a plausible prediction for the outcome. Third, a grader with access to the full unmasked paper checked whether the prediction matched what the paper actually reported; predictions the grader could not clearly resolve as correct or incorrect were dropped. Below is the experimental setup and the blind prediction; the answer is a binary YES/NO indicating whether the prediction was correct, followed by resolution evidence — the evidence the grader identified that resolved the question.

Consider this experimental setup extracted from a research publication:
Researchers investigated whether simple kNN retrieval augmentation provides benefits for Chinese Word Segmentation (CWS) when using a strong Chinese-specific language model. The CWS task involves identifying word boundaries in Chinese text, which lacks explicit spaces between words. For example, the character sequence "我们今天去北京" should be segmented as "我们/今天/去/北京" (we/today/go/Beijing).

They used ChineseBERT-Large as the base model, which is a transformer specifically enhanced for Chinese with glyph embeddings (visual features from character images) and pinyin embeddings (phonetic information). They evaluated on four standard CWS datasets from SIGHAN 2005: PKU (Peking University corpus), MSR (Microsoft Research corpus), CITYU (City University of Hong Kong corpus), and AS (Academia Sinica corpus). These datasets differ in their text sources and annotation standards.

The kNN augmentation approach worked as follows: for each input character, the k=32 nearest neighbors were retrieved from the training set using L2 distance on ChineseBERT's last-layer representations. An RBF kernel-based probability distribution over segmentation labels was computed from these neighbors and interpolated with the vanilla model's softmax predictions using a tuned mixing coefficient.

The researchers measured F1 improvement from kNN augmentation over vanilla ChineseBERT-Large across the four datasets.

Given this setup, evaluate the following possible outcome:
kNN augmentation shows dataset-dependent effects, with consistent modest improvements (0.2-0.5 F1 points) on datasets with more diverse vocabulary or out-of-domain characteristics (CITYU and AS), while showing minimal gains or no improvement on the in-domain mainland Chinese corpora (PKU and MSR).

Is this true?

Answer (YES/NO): NO